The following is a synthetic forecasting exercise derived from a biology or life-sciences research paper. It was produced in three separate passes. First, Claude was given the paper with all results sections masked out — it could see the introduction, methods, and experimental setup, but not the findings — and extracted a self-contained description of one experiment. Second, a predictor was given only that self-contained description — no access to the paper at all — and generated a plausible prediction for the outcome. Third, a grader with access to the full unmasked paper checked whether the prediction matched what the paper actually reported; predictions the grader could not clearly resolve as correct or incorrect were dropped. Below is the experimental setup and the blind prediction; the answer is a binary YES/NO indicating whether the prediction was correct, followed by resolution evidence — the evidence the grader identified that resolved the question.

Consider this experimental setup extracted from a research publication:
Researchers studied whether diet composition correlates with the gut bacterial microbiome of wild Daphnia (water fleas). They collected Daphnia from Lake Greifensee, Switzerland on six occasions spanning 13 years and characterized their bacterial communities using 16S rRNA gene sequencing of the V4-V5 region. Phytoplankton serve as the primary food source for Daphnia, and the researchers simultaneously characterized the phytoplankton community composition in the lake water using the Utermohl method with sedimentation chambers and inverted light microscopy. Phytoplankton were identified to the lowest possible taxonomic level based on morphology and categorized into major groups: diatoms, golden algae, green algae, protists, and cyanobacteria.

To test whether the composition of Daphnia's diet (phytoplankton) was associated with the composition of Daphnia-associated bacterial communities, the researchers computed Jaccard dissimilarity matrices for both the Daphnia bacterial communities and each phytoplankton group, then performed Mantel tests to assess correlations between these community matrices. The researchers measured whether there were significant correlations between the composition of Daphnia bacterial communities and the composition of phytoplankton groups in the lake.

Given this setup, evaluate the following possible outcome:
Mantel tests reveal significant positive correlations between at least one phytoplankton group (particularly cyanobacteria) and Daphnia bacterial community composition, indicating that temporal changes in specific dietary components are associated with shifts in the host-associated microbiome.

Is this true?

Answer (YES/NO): NO